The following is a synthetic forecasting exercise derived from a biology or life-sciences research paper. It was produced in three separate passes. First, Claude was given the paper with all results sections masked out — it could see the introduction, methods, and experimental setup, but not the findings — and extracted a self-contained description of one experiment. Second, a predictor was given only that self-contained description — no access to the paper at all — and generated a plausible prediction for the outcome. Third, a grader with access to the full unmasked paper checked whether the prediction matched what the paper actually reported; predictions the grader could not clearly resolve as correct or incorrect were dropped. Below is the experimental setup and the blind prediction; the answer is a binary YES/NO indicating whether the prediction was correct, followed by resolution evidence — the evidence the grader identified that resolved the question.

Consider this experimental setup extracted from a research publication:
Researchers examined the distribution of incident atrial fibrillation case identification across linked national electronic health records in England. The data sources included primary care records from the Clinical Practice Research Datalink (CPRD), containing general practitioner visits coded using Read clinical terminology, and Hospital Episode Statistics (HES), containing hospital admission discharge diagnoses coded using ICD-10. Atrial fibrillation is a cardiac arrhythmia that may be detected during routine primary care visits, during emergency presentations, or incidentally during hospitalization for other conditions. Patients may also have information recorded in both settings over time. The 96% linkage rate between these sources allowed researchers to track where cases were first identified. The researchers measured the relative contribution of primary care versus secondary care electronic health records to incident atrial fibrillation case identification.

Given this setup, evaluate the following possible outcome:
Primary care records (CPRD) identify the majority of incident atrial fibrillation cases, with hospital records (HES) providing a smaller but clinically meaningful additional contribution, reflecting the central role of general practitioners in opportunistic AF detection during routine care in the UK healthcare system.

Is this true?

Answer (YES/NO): NO